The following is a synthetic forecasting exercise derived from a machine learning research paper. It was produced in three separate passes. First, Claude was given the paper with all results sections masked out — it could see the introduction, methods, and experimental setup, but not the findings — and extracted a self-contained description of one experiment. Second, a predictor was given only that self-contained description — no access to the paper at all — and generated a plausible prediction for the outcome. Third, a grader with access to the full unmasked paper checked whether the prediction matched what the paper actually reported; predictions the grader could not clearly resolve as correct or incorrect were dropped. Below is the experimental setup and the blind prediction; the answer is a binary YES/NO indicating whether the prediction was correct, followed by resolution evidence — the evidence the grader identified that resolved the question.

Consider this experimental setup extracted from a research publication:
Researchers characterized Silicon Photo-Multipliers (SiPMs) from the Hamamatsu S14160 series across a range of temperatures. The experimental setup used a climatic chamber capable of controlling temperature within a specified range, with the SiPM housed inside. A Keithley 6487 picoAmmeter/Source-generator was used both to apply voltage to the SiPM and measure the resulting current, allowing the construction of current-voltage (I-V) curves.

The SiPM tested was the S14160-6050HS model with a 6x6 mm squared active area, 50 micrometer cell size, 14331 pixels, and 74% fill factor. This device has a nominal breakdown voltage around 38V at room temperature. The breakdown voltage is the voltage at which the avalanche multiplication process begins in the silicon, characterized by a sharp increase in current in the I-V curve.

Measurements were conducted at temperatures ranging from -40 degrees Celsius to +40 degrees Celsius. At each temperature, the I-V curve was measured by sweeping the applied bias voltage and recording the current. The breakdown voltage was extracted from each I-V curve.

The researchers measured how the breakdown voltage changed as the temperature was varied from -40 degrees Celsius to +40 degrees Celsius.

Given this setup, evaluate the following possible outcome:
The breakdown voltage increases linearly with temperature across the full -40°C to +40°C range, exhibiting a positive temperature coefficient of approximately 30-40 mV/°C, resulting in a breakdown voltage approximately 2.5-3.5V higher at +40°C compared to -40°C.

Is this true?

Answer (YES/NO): NO